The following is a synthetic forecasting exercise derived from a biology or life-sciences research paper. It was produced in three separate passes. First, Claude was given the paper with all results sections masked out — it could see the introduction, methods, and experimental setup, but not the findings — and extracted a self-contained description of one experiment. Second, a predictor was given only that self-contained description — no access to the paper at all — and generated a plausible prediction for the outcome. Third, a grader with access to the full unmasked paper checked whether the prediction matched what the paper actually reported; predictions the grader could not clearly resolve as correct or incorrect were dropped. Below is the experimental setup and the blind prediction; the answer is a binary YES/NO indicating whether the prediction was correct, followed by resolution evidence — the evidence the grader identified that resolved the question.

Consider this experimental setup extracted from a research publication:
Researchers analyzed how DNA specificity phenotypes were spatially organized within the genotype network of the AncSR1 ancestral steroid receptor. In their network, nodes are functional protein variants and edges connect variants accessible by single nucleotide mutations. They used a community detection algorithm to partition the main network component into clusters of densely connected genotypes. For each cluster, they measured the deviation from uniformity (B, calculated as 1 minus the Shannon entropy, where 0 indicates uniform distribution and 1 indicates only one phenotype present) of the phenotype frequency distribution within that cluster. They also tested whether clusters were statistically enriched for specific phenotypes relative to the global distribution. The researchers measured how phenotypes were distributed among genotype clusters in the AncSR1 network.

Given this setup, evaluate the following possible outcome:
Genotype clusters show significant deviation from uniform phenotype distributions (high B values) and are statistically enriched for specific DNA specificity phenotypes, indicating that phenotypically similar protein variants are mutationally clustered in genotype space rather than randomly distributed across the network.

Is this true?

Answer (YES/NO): YES